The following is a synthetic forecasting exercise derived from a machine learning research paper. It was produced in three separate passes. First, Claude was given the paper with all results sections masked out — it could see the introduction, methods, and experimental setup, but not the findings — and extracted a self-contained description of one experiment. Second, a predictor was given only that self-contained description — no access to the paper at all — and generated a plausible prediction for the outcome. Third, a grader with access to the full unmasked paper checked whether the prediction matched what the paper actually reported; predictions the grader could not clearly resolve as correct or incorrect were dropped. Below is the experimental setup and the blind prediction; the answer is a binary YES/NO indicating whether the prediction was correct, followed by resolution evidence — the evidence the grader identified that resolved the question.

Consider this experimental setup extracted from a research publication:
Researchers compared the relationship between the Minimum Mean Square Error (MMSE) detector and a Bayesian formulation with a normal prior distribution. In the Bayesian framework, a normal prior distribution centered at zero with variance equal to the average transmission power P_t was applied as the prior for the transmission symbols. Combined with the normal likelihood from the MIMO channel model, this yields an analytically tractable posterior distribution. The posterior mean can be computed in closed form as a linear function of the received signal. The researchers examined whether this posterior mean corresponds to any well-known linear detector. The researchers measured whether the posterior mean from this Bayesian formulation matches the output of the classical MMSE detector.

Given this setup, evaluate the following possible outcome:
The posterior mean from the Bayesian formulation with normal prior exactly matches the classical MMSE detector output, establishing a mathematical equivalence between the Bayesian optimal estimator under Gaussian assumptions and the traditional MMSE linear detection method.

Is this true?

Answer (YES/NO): YES